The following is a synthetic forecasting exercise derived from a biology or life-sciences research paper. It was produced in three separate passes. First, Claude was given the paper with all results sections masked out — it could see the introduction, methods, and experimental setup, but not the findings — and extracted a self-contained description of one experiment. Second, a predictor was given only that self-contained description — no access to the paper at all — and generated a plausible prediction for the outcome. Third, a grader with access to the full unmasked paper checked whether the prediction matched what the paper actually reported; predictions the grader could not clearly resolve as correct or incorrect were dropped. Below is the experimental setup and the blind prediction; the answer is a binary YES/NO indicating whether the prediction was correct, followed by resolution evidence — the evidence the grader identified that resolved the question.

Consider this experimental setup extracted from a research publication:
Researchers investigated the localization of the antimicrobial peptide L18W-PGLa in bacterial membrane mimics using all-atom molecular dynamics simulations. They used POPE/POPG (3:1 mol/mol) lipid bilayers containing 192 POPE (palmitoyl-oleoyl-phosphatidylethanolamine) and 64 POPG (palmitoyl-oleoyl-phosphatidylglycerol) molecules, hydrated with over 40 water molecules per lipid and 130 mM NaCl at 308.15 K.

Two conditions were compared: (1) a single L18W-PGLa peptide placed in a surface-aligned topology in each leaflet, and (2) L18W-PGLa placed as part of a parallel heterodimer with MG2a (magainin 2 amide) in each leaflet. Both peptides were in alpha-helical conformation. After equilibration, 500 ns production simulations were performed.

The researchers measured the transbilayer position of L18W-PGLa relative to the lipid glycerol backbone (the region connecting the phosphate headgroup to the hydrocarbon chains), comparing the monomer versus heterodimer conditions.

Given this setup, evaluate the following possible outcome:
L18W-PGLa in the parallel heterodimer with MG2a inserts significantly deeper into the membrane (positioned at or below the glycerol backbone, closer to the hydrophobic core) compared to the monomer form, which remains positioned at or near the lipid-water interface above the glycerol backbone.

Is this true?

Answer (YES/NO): NO